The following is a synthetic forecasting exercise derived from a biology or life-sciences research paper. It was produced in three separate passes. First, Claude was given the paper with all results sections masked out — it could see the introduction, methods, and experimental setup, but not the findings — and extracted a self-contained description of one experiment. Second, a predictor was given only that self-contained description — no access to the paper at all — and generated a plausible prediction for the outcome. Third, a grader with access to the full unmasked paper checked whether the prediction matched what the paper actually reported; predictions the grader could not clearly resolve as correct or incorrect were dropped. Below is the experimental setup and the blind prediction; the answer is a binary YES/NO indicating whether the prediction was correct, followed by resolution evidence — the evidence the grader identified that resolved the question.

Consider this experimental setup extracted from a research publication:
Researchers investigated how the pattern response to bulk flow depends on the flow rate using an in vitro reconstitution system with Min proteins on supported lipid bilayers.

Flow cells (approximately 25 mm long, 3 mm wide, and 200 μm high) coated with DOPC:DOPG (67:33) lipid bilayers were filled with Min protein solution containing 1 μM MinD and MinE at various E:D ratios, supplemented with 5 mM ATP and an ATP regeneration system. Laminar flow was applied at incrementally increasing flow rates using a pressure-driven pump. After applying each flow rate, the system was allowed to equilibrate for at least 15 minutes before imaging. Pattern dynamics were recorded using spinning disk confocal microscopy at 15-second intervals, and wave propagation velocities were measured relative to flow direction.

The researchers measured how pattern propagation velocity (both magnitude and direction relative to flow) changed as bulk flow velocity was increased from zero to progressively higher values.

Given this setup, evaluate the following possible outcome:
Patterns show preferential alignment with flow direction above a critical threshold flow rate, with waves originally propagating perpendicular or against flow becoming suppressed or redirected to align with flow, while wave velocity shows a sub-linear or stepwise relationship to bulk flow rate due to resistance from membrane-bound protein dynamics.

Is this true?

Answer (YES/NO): NO